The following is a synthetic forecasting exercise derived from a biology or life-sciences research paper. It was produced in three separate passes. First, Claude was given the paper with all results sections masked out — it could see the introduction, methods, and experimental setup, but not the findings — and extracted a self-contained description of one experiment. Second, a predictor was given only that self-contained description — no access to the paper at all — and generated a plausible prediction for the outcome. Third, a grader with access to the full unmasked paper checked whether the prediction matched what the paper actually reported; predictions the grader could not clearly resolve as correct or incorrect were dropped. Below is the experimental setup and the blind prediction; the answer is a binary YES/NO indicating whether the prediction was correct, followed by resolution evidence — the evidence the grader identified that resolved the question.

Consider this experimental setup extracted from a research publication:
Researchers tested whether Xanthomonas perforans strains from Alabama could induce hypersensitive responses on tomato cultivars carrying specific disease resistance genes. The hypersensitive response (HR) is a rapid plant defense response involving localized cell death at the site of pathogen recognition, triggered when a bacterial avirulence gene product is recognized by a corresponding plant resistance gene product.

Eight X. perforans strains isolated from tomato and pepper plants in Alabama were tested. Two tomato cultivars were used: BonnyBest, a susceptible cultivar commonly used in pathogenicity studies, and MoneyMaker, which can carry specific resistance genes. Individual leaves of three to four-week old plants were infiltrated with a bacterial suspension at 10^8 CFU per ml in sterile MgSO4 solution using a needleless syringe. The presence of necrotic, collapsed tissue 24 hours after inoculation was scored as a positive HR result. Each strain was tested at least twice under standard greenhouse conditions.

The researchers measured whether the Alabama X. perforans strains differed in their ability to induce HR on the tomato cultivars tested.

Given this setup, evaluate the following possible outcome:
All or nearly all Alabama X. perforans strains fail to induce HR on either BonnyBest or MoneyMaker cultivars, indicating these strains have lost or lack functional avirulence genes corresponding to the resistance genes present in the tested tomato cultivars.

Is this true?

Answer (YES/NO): NO